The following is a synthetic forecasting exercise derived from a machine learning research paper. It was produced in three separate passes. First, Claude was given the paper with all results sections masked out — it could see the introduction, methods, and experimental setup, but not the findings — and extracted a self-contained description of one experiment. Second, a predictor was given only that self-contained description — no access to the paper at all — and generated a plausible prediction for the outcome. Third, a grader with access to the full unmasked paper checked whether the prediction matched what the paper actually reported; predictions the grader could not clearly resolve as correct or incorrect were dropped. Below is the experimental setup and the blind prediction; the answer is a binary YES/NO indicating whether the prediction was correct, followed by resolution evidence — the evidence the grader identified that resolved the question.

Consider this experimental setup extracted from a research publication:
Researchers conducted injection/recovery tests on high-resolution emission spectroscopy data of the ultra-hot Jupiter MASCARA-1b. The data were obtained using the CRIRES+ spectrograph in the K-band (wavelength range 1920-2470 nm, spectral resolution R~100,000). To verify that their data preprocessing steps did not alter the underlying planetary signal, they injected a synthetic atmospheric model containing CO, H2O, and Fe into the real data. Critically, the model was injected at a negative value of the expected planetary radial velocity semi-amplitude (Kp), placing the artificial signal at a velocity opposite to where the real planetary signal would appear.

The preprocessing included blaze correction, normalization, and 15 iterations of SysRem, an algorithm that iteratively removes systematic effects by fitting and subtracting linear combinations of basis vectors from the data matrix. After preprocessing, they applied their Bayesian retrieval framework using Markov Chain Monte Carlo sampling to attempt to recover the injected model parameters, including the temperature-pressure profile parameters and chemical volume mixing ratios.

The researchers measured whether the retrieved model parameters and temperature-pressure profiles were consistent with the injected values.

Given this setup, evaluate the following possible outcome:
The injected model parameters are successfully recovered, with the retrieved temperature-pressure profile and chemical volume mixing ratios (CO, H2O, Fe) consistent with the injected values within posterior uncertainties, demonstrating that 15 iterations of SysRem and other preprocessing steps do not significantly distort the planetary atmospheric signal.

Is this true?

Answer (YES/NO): YES